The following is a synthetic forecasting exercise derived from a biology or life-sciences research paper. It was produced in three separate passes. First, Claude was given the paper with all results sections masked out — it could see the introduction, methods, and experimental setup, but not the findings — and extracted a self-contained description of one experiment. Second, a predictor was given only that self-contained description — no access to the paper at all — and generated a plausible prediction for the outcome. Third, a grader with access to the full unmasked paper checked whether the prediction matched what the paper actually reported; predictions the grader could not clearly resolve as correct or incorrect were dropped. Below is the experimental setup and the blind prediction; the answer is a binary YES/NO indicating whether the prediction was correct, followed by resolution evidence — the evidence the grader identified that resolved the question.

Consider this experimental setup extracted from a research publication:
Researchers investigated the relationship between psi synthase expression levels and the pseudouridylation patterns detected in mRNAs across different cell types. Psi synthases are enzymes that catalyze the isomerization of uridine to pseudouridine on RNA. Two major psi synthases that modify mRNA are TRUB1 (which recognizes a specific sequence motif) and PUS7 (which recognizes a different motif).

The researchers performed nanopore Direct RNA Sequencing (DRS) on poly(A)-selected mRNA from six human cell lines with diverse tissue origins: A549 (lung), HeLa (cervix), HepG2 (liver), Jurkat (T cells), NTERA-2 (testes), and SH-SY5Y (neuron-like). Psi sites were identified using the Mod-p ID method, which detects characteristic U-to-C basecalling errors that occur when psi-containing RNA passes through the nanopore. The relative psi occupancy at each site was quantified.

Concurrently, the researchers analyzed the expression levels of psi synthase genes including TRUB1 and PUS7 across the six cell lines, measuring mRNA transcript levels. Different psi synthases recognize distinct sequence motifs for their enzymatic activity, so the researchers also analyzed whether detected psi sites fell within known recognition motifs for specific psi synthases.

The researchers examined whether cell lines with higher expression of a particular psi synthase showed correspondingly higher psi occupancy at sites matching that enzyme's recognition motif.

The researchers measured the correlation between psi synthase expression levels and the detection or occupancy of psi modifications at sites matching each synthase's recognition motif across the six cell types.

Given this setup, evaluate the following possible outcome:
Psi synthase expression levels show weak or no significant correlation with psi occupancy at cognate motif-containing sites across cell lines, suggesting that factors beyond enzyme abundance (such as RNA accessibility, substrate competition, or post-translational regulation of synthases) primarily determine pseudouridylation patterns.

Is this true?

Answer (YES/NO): YES